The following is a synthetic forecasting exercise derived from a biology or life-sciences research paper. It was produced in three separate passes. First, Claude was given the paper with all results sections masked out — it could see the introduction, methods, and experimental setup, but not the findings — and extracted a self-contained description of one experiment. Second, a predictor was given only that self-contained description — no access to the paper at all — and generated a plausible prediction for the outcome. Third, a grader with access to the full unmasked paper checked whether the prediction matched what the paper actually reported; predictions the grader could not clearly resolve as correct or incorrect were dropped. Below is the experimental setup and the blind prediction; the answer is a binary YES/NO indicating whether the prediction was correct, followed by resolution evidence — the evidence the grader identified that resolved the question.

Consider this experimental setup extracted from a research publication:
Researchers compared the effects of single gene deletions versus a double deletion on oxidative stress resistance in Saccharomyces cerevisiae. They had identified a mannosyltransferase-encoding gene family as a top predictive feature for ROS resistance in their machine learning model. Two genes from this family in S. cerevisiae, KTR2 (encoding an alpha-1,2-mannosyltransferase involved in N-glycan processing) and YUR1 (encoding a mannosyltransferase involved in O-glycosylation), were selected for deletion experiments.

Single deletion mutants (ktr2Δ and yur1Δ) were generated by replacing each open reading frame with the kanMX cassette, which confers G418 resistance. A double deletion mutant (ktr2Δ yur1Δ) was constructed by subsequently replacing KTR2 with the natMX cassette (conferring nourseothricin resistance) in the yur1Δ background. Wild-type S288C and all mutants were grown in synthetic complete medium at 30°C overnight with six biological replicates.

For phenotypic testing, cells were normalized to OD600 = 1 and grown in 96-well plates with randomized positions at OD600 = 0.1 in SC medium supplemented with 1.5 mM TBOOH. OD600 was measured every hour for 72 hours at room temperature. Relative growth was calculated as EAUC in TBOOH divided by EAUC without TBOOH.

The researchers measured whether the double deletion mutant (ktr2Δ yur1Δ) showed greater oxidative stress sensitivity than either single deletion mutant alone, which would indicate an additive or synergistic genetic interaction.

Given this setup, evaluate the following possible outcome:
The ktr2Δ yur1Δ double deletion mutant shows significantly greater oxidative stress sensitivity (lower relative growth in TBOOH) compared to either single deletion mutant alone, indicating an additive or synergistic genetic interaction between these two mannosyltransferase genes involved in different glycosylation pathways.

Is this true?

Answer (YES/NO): YES